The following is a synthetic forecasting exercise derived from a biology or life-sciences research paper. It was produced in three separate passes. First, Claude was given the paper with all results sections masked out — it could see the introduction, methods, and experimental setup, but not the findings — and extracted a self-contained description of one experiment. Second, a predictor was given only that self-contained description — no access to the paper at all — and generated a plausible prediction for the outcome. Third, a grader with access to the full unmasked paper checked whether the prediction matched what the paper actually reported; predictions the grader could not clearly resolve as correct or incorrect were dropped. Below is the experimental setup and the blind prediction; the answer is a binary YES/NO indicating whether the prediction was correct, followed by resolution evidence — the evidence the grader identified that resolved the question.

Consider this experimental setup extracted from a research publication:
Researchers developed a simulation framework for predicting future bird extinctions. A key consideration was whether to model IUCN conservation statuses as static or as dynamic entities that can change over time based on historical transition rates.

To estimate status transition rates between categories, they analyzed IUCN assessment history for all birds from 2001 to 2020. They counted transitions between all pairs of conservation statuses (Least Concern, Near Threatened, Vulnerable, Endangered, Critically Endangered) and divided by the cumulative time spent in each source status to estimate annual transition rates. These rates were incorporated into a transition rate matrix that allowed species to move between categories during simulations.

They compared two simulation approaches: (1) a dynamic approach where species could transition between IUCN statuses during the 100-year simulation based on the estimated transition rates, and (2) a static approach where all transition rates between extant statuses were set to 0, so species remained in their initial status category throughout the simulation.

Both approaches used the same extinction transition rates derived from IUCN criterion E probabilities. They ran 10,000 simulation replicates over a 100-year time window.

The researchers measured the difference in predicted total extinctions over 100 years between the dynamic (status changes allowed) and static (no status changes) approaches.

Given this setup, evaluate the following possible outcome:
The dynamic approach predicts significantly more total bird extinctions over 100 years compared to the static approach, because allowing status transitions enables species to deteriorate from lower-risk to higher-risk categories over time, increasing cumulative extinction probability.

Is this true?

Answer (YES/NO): YES